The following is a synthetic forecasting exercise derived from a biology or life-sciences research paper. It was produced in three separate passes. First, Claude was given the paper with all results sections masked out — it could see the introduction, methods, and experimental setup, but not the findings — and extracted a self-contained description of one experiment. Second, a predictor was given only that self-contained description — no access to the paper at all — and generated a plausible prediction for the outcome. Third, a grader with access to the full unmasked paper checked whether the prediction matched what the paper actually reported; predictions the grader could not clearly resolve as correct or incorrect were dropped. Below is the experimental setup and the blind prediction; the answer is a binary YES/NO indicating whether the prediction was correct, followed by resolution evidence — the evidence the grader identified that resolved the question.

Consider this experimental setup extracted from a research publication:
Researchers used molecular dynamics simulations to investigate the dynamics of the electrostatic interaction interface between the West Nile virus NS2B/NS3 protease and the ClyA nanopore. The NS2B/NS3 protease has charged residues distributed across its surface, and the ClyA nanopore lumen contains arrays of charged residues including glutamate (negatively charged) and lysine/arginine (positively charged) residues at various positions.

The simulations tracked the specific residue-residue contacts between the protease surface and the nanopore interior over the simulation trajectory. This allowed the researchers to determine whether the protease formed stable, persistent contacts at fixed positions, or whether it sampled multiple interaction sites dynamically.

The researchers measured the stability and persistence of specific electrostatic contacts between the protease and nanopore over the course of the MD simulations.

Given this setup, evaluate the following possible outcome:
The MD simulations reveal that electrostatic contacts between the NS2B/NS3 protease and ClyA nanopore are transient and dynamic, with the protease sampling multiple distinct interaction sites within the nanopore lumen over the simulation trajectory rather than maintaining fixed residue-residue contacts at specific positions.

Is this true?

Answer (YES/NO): YES